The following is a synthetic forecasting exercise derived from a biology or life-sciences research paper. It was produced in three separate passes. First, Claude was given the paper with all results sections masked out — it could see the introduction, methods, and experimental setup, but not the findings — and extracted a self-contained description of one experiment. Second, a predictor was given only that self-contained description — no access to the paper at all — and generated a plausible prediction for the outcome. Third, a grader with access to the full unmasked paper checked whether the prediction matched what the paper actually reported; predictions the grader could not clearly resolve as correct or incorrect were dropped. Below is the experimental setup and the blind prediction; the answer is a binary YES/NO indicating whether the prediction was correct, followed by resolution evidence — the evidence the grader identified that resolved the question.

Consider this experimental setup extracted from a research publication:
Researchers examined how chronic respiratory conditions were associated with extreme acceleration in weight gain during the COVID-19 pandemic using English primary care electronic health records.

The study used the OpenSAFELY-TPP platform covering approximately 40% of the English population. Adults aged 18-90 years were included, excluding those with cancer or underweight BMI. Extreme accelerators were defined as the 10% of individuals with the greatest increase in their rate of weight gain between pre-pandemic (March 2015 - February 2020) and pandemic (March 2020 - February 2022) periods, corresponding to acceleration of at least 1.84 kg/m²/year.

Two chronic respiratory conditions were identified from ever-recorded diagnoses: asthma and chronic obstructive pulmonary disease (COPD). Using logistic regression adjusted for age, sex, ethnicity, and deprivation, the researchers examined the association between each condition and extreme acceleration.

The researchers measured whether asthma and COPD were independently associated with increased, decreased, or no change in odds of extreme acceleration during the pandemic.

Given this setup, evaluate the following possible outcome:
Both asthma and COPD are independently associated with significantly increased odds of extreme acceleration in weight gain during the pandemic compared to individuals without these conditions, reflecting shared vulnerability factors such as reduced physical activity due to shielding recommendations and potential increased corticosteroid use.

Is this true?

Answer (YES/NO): YES